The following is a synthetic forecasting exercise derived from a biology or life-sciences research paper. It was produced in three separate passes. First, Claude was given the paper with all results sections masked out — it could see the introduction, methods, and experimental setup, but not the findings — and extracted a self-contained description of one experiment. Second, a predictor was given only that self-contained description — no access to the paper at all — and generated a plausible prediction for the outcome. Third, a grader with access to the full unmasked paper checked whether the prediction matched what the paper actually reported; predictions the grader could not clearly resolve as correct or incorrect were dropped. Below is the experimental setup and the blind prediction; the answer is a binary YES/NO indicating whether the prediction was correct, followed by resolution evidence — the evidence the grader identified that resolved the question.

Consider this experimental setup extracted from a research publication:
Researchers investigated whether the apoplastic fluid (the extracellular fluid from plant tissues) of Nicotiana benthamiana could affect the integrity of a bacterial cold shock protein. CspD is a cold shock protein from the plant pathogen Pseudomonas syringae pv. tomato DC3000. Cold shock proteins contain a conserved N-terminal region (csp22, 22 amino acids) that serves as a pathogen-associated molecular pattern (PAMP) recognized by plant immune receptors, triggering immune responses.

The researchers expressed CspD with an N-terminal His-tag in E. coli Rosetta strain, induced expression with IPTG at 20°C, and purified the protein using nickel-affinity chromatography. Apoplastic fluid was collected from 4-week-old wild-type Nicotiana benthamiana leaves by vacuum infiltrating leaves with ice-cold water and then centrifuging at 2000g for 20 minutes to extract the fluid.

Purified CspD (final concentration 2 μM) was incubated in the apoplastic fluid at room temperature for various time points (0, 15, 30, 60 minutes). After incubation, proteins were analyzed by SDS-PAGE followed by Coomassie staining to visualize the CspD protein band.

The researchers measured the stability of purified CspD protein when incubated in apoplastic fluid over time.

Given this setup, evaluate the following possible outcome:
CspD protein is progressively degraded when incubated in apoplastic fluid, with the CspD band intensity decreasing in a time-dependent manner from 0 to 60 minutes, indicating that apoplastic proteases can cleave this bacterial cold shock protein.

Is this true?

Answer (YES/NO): YES